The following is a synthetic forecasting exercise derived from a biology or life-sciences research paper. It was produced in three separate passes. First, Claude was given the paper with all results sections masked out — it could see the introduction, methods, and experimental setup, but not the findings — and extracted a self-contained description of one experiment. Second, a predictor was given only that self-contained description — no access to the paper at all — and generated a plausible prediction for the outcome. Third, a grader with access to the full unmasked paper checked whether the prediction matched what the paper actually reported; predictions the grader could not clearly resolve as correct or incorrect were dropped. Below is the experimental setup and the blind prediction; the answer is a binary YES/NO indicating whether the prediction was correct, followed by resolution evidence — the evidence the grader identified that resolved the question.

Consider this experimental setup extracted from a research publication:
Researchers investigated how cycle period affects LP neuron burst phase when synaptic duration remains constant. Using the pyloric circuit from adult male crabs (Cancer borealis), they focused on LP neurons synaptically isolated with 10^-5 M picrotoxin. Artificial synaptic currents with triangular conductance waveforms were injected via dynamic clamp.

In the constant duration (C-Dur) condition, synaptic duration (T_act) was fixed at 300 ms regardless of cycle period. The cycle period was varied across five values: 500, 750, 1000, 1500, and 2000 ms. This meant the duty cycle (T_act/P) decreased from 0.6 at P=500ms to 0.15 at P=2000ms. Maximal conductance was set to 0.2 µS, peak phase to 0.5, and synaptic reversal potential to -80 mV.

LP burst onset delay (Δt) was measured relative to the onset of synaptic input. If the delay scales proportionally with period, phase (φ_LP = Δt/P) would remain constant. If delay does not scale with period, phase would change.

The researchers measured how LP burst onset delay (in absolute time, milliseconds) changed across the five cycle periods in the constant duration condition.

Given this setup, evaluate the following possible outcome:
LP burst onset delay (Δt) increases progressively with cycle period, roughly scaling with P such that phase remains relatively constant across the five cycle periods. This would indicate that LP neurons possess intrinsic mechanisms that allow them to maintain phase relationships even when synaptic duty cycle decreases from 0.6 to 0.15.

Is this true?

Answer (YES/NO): NO